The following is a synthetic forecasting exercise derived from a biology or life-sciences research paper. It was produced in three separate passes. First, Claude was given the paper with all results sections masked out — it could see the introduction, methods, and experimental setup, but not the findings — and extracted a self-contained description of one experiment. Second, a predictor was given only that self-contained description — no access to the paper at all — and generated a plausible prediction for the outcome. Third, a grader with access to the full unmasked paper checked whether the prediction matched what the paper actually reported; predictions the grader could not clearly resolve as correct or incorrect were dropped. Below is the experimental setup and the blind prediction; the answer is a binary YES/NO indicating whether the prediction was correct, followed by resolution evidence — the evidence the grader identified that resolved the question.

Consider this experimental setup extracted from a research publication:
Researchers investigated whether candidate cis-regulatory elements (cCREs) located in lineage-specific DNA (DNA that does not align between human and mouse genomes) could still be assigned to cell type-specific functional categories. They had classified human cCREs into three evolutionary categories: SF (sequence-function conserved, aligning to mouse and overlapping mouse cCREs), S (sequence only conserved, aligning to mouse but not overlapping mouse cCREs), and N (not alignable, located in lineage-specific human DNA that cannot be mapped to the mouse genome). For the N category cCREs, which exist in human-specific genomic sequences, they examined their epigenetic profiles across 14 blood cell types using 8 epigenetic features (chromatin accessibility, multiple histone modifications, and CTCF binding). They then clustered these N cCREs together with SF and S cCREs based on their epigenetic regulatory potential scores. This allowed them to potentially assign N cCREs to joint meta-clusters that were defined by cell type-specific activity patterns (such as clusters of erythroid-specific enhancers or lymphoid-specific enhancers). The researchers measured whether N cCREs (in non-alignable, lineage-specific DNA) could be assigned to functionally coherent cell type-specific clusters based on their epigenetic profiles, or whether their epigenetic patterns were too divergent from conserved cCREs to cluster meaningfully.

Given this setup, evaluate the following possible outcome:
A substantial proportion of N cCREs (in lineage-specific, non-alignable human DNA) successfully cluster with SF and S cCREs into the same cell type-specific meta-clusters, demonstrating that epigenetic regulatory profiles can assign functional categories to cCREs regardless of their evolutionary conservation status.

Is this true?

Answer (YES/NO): YES